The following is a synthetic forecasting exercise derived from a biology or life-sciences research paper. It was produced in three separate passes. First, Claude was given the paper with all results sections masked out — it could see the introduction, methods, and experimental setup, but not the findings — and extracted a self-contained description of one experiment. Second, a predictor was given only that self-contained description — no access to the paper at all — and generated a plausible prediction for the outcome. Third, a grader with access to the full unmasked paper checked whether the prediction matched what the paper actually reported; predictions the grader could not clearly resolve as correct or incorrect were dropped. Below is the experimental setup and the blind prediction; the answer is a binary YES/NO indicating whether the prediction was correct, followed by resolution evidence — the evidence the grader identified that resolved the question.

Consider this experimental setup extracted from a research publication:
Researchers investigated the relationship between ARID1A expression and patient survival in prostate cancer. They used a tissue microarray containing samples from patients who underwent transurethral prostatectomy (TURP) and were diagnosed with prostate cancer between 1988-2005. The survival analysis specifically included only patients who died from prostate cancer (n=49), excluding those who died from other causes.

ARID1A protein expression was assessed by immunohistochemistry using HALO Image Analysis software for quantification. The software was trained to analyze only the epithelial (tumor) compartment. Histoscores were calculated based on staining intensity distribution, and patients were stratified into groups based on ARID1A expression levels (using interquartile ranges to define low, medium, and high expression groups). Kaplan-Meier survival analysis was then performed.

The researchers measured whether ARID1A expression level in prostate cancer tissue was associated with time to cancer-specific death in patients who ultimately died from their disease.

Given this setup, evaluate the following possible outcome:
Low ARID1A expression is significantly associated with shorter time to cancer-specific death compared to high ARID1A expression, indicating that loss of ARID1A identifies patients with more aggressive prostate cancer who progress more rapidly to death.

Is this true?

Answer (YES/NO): NO